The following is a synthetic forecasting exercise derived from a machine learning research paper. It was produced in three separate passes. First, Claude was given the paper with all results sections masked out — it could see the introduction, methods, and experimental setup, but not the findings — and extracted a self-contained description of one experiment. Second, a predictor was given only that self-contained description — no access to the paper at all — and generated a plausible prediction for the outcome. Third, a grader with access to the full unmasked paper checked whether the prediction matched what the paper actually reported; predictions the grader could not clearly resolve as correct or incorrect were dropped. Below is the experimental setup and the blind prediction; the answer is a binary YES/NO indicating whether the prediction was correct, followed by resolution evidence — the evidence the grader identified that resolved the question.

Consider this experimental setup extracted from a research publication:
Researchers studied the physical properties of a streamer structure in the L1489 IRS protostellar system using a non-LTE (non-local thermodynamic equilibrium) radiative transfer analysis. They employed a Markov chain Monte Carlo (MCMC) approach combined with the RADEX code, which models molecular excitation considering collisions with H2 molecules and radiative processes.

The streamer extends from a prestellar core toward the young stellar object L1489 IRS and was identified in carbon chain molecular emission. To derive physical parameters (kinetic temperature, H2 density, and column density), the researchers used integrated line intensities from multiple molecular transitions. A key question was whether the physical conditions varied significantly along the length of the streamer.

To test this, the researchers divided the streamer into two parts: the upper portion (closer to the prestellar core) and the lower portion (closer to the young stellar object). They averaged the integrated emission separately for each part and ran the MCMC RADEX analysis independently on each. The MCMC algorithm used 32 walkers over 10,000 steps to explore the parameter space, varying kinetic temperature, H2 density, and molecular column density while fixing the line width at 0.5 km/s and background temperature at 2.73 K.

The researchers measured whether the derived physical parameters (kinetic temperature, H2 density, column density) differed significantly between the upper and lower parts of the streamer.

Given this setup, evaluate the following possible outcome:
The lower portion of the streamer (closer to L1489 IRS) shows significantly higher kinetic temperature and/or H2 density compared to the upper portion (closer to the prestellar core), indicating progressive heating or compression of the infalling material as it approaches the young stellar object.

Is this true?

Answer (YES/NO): NO